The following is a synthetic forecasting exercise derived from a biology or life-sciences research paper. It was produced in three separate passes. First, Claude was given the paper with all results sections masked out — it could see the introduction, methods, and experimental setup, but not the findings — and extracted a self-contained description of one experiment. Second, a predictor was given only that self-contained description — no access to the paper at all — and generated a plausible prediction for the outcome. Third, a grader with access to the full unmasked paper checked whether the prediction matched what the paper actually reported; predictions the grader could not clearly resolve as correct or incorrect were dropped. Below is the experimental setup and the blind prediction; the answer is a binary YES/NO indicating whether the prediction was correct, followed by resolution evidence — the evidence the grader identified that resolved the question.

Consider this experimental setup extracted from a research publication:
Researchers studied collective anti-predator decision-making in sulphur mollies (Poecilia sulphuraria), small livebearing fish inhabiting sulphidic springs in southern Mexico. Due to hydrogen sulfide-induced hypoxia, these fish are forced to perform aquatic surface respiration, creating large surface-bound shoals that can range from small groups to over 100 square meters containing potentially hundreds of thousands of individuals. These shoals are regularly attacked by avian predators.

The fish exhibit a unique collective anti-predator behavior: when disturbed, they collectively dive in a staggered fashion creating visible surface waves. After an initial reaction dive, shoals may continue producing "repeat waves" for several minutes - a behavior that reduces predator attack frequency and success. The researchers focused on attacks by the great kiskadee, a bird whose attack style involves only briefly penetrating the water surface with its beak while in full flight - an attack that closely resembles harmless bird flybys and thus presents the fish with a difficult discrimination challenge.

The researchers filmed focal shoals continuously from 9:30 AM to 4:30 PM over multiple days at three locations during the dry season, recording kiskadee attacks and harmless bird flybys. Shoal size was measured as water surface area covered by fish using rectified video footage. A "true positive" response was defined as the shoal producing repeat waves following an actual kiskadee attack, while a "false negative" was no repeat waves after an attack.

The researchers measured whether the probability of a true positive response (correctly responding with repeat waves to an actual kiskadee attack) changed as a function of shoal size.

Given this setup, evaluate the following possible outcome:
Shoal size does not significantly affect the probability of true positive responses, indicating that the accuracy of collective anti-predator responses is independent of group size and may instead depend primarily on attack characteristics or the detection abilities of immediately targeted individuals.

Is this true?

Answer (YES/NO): NO